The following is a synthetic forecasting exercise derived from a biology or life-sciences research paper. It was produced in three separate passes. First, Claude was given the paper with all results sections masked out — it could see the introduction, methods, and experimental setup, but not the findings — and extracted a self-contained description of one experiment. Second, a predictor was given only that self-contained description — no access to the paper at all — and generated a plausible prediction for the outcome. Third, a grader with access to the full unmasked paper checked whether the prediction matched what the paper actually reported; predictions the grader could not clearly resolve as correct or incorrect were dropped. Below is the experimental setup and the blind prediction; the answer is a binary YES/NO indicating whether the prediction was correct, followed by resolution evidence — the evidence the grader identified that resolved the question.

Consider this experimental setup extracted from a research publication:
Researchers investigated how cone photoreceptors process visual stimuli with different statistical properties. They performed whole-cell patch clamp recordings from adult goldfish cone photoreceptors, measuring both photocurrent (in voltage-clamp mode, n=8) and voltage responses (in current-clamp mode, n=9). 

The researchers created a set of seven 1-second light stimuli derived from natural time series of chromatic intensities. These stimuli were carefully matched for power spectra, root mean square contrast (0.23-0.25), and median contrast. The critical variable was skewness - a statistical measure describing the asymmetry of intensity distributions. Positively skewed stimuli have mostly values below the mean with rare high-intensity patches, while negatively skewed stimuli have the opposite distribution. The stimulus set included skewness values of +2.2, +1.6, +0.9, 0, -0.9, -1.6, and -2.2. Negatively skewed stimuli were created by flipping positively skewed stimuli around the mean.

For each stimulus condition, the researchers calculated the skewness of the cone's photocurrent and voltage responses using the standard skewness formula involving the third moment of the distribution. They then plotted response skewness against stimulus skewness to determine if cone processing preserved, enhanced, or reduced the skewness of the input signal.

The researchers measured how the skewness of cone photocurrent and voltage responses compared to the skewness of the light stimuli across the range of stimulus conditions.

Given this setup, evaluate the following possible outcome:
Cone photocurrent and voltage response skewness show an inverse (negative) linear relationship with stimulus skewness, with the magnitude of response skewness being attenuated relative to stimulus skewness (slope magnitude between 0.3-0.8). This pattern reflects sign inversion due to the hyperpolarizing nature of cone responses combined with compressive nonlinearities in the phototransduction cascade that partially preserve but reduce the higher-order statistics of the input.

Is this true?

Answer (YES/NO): NO